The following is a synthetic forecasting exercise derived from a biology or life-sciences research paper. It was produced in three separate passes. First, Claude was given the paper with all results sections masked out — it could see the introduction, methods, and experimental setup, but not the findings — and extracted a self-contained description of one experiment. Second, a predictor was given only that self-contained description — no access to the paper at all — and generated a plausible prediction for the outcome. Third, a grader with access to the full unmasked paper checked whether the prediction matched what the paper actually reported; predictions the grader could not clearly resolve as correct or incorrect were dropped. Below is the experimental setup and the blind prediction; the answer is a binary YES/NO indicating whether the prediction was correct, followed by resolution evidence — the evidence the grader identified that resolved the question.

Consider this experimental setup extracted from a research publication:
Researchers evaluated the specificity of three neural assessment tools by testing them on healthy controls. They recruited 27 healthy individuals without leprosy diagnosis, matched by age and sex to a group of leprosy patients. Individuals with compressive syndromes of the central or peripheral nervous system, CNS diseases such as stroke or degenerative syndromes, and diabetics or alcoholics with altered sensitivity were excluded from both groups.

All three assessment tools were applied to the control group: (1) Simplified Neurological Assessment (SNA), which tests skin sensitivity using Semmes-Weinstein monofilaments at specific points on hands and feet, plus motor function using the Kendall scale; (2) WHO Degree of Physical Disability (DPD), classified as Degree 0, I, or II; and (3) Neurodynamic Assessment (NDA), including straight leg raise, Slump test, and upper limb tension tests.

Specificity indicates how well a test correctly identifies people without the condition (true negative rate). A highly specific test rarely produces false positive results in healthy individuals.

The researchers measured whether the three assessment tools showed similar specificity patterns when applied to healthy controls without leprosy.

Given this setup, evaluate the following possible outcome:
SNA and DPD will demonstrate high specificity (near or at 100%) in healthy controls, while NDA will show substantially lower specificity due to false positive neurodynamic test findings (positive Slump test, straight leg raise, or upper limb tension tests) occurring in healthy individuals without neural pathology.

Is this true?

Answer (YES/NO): NO